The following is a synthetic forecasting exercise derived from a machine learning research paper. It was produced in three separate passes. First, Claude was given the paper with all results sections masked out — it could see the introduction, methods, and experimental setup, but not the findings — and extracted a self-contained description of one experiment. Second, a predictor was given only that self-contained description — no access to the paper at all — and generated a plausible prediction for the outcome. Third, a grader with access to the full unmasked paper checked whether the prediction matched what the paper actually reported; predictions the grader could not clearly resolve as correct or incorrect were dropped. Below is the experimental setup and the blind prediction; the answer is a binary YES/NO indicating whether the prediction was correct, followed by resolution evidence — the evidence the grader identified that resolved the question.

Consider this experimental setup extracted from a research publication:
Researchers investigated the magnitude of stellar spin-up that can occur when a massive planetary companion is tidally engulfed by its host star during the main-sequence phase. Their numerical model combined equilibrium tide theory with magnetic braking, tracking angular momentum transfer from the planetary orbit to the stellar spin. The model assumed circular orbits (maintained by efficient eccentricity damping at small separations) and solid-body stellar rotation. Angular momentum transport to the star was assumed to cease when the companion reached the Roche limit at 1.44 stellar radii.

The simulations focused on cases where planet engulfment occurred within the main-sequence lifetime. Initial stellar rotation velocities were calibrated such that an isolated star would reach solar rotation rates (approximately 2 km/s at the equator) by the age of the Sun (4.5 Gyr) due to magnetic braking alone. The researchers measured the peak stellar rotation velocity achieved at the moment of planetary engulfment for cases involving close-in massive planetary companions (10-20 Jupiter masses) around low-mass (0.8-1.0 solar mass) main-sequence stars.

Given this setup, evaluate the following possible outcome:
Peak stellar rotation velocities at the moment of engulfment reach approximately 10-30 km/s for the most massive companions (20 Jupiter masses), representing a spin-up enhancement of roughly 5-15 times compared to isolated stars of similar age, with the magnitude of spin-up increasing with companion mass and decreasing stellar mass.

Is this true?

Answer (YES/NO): NO